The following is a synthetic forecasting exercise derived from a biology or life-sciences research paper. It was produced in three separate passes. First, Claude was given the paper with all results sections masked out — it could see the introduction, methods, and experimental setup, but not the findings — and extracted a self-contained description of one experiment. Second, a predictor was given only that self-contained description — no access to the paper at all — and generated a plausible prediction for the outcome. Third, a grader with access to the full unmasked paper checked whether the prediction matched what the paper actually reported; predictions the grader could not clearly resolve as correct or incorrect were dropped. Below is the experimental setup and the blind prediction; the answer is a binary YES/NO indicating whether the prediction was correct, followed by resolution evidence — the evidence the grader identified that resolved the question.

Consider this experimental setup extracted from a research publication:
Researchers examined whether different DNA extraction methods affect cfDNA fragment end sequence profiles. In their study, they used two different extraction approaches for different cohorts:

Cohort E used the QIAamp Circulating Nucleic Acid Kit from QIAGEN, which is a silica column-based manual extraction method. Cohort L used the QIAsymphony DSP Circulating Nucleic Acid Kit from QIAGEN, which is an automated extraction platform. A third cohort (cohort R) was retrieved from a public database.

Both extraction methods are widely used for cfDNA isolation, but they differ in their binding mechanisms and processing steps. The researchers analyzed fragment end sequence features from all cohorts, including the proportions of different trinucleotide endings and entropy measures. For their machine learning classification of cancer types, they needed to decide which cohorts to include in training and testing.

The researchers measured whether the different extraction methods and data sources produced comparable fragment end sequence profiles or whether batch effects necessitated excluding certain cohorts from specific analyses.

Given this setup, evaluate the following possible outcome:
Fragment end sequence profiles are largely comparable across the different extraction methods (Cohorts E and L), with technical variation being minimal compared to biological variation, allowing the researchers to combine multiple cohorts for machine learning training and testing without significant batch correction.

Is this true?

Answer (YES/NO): NO